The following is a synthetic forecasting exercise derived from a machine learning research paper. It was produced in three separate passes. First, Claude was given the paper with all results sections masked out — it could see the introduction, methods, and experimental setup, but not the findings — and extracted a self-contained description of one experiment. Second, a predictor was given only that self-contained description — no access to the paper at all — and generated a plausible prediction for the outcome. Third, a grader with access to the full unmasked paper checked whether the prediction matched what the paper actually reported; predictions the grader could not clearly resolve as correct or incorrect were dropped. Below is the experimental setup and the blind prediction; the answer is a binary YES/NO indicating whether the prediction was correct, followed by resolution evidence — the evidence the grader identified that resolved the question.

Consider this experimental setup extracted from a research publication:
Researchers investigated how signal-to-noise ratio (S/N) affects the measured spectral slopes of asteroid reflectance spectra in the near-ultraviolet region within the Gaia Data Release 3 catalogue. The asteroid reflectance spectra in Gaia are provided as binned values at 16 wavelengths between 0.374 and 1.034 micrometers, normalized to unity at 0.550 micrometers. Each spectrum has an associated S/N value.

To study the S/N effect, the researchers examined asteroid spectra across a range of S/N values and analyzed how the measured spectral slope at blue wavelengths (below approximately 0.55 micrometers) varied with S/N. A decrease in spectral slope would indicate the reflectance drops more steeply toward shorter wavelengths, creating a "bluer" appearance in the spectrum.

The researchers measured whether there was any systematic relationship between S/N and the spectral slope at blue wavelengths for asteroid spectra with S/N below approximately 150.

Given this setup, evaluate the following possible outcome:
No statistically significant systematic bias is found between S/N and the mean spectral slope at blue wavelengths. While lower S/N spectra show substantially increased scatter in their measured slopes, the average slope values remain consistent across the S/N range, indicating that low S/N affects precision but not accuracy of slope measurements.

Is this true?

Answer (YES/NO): NO